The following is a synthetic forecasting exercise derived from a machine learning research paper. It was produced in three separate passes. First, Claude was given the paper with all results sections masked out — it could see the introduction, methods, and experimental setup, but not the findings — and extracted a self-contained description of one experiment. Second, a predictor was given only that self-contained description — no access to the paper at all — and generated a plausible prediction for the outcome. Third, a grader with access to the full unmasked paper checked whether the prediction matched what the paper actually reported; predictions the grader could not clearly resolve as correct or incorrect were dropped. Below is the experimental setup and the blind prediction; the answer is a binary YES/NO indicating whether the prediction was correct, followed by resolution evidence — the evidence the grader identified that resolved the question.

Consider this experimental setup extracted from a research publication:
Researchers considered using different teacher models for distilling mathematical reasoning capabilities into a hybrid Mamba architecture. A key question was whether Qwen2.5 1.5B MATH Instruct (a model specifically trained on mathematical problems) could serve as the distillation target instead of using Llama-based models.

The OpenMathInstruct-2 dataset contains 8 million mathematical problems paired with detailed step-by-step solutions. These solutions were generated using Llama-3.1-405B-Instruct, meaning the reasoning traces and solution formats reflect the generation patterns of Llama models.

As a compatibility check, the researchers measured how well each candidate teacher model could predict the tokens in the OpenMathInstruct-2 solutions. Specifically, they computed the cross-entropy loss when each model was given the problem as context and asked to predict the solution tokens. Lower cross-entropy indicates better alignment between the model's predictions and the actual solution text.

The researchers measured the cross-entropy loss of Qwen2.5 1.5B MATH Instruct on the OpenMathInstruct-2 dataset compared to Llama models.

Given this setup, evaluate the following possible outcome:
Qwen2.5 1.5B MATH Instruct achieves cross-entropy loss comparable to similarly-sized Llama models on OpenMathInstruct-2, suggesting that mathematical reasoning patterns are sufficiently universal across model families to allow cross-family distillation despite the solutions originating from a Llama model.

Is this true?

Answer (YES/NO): NO